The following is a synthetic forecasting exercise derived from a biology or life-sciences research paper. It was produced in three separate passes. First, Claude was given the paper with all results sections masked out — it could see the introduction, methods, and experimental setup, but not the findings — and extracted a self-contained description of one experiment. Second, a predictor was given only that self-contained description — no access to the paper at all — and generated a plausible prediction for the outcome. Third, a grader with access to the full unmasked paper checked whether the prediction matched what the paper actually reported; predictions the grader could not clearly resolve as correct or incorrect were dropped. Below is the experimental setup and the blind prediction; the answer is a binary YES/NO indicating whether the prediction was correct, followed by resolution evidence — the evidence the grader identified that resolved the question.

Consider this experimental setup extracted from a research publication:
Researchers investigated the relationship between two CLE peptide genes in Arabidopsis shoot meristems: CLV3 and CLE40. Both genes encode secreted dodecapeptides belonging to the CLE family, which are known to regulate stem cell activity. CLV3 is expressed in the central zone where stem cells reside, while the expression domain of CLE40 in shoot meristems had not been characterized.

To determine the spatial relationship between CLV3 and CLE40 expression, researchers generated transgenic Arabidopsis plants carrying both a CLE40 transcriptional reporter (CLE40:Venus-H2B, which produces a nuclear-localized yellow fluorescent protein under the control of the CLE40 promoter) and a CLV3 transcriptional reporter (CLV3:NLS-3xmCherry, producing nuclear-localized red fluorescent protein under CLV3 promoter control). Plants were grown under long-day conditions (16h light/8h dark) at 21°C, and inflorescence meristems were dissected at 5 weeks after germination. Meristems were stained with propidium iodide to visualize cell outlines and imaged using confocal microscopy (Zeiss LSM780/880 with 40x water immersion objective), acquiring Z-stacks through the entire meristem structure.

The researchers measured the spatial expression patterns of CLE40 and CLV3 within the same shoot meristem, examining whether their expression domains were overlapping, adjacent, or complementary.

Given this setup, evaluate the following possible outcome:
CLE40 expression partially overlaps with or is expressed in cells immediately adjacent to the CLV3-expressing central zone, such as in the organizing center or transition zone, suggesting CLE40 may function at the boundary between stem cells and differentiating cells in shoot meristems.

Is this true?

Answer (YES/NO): NO